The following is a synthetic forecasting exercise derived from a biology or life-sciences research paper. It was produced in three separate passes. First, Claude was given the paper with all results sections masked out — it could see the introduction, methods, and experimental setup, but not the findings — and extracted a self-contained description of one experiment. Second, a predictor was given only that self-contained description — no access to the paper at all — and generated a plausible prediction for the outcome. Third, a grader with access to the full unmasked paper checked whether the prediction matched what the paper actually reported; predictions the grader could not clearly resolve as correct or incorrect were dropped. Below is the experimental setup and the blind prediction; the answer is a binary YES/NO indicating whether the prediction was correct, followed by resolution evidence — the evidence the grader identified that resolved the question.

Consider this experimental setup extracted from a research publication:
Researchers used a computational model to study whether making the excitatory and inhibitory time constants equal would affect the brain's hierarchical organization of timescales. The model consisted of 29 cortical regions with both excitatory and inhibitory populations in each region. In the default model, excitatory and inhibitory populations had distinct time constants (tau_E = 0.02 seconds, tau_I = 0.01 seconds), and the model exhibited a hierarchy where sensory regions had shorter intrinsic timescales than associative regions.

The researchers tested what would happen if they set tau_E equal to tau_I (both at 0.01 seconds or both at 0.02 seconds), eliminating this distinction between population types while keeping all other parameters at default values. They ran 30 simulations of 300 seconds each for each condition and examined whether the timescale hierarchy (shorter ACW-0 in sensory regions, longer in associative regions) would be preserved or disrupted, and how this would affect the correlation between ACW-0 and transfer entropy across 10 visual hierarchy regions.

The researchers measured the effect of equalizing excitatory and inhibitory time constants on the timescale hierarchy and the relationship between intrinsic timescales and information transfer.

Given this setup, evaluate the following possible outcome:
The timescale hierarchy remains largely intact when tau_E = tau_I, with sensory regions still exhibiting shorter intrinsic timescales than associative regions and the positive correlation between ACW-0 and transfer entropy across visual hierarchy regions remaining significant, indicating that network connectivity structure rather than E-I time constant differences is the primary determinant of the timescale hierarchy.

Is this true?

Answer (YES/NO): NO